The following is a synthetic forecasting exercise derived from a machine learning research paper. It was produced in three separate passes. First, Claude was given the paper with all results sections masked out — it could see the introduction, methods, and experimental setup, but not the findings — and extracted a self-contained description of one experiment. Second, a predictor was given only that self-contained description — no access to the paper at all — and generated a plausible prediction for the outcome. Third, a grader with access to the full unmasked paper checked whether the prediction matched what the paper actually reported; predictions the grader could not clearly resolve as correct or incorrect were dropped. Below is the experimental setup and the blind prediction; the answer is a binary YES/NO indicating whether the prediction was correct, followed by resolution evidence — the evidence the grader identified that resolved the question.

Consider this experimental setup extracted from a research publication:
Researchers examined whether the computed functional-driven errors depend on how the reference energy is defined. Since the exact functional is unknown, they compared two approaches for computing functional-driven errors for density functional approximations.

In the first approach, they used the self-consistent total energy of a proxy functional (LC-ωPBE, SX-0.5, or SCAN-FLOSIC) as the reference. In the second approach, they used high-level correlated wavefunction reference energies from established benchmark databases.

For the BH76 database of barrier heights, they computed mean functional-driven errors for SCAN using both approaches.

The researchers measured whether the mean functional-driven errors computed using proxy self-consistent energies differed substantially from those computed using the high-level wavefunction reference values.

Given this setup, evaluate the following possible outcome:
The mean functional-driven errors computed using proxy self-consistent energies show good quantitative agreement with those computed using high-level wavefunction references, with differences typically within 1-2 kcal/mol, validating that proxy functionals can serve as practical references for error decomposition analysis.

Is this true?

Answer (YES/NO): YES